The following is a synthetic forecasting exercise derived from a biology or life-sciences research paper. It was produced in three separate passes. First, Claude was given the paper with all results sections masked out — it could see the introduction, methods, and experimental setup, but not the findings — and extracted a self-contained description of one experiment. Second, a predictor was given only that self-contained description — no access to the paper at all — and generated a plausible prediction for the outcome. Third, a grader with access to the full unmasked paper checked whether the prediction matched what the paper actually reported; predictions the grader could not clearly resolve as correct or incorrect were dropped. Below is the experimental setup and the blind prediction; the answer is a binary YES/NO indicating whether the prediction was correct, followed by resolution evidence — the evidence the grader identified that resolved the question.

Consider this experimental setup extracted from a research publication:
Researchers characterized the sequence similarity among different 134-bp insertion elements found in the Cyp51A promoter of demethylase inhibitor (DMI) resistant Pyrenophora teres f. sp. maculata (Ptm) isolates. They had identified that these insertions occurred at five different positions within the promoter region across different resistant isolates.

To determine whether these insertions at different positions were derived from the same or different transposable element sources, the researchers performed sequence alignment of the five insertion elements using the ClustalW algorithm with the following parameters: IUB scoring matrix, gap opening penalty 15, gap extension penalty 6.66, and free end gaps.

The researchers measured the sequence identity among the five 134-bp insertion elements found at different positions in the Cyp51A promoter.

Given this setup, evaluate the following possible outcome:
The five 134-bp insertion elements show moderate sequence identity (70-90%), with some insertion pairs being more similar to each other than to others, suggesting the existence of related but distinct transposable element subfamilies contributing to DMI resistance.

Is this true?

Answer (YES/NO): NO